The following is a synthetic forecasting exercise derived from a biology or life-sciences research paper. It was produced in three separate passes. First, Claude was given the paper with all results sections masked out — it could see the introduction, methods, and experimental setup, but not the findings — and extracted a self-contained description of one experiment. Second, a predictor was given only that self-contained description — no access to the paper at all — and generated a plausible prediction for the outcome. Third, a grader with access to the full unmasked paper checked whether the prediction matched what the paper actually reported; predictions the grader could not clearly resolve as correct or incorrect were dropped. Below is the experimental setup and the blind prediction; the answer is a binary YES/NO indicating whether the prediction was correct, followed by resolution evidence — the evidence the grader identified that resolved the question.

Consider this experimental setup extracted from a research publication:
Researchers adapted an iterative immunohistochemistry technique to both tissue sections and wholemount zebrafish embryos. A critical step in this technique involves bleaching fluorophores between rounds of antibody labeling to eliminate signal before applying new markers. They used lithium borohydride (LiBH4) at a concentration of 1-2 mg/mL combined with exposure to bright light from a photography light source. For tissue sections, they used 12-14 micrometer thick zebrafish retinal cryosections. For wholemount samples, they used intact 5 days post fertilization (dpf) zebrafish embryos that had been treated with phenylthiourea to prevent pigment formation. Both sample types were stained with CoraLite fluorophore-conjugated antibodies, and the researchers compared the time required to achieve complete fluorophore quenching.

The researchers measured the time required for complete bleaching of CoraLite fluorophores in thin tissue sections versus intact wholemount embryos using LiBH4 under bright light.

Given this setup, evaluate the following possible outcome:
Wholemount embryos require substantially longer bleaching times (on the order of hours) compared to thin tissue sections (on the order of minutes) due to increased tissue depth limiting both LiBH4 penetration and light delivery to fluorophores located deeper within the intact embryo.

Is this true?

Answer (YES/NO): YES